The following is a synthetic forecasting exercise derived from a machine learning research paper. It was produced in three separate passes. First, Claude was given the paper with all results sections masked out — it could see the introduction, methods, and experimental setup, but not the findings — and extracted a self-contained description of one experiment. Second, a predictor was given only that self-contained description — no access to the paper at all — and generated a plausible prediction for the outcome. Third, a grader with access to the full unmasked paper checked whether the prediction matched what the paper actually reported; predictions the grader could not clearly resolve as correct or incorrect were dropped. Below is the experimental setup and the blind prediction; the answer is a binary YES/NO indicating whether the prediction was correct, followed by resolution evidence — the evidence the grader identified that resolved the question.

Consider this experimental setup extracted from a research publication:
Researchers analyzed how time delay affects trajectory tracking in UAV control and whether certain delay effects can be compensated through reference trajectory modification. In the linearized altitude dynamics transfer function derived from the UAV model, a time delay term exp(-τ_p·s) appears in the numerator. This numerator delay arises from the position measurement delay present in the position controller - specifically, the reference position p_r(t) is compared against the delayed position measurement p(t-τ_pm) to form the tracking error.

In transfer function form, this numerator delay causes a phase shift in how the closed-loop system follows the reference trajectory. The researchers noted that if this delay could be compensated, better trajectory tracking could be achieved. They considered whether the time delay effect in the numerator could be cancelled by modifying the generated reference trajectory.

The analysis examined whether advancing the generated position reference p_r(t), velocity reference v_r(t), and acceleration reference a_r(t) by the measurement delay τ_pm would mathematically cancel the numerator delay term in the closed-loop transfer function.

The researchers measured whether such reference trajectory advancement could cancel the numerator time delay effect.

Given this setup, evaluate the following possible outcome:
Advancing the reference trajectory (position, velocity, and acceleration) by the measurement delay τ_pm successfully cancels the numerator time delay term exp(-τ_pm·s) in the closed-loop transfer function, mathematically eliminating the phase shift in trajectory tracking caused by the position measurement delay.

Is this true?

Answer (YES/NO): NO